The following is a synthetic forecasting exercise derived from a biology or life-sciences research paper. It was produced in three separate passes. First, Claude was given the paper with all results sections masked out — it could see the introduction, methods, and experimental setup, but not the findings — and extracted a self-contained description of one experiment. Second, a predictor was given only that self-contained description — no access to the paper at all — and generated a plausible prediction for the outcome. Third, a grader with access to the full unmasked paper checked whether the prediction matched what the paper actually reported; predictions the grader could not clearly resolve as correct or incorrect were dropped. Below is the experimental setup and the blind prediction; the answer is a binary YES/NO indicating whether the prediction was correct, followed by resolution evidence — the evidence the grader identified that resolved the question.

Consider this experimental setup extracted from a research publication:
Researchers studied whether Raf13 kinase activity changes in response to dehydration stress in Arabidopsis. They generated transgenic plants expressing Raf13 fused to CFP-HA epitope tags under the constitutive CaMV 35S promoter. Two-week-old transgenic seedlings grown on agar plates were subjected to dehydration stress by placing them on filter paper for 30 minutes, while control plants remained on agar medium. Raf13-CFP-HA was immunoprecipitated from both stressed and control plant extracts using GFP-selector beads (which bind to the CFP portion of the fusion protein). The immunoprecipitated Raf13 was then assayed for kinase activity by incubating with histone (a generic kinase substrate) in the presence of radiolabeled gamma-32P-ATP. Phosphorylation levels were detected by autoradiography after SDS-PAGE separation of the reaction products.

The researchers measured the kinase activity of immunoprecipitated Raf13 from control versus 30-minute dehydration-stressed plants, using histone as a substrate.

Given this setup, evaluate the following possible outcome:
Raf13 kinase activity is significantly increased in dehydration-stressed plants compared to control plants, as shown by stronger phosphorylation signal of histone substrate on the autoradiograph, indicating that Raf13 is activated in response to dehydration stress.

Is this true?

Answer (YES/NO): NO